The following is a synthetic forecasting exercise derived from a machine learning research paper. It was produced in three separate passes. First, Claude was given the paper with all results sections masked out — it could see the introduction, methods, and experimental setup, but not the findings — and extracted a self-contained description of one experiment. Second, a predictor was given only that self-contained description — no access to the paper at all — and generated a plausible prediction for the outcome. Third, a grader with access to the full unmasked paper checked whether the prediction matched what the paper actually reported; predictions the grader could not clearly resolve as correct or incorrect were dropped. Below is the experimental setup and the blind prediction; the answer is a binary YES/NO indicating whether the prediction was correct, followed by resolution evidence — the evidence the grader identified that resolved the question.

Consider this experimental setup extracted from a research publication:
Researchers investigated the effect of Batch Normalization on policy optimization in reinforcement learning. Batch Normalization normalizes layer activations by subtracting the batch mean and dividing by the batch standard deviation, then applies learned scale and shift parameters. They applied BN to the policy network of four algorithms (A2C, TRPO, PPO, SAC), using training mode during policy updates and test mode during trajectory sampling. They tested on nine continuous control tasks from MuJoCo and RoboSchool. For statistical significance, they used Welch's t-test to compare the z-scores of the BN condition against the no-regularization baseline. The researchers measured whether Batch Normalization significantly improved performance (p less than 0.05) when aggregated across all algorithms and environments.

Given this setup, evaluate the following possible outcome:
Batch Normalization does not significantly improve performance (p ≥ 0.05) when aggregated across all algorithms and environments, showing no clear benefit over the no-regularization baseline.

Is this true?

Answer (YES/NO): NO